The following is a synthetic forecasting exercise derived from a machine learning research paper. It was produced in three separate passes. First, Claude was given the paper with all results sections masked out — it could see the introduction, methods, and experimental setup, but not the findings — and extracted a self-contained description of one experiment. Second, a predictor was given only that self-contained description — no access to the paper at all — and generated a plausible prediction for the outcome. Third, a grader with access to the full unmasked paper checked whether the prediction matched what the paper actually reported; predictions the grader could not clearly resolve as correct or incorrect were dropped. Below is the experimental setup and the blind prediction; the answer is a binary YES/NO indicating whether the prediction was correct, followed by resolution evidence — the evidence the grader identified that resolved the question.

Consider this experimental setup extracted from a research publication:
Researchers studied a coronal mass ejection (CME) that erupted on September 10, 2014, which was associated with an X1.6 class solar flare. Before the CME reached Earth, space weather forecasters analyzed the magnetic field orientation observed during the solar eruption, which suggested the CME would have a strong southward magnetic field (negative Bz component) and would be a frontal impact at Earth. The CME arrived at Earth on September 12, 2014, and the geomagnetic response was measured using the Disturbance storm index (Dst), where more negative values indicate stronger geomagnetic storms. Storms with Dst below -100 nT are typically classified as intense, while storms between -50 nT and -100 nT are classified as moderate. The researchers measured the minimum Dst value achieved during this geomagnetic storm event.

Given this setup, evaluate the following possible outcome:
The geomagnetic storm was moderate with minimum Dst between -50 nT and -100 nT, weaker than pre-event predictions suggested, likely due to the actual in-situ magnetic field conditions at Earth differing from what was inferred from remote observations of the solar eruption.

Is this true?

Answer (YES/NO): YES